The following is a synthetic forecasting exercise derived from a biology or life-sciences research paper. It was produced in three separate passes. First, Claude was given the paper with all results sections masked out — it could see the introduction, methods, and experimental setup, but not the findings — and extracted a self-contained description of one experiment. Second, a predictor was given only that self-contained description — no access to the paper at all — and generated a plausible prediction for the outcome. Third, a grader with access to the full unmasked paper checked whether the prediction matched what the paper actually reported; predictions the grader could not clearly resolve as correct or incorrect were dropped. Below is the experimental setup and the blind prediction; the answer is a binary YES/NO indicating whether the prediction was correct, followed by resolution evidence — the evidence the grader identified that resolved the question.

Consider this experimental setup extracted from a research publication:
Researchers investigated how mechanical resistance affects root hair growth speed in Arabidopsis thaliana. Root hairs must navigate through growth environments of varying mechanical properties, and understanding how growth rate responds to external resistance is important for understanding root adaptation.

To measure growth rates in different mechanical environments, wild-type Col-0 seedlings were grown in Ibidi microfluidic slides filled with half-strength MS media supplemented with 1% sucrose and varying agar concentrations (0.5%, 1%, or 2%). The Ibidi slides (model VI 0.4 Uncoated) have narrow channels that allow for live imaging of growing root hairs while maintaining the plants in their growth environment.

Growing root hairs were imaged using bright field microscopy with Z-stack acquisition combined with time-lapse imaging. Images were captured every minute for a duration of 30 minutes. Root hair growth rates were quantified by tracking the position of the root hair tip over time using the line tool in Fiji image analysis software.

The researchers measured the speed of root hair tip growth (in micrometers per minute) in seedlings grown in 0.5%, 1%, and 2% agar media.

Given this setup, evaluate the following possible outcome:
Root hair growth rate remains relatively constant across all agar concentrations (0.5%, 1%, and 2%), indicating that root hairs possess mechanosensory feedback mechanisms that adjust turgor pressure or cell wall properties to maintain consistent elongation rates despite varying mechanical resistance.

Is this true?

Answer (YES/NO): NO